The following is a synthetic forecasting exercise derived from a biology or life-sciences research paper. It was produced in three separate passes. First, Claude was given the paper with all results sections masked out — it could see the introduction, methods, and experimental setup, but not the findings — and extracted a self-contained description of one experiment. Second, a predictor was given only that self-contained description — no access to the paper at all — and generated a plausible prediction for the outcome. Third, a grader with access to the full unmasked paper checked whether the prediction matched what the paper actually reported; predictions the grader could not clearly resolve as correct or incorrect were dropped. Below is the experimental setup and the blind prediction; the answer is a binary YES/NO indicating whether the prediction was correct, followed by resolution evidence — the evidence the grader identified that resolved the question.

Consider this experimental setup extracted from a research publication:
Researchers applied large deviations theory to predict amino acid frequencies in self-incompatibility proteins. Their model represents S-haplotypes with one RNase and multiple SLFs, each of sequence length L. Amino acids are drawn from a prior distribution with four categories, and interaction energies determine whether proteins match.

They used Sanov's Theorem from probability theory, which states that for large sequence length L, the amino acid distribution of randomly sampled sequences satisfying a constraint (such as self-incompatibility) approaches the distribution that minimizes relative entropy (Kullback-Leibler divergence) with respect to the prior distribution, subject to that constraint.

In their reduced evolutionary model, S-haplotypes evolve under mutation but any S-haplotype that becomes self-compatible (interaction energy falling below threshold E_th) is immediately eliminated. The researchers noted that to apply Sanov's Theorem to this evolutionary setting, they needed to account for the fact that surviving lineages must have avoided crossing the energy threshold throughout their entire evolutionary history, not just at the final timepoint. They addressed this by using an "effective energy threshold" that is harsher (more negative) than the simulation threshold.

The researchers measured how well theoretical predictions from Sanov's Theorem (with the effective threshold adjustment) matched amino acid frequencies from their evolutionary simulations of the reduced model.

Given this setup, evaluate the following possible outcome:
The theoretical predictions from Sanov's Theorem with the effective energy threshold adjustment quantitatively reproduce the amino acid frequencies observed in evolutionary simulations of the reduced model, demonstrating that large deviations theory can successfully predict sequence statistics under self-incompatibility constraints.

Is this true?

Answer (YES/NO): YES